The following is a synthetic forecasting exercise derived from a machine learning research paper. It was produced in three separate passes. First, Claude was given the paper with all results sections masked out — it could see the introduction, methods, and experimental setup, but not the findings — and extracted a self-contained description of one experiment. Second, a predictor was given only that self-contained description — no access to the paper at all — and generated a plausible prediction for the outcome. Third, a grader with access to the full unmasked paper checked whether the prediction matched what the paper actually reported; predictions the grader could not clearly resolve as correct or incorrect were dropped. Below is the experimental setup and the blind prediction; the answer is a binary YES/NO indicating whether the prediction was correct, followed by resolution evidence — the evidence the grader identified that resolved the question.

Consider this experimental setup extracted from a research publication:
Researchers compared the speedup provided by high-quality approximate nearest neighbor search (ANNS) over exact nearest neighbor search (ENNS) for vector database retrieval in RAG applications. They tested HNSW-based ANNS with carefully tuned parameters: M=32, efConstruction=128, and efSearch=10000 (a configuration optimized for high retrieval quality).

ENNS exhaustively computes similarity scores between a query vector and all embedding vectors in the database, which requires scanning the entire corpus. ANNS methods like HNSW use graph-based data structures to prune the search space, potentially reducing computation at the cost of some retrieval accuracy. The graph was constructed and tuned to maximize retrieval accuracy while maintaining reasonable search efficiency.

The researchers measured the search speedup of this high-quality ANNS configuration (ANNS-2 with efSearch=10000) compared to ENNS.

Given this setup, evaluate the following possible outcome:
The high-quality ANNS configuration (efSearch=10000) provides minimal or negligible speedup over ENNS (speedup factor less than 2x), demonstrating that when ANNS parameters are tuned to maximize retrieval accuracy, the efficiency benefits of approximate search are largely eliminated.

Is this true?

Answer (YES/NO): NO